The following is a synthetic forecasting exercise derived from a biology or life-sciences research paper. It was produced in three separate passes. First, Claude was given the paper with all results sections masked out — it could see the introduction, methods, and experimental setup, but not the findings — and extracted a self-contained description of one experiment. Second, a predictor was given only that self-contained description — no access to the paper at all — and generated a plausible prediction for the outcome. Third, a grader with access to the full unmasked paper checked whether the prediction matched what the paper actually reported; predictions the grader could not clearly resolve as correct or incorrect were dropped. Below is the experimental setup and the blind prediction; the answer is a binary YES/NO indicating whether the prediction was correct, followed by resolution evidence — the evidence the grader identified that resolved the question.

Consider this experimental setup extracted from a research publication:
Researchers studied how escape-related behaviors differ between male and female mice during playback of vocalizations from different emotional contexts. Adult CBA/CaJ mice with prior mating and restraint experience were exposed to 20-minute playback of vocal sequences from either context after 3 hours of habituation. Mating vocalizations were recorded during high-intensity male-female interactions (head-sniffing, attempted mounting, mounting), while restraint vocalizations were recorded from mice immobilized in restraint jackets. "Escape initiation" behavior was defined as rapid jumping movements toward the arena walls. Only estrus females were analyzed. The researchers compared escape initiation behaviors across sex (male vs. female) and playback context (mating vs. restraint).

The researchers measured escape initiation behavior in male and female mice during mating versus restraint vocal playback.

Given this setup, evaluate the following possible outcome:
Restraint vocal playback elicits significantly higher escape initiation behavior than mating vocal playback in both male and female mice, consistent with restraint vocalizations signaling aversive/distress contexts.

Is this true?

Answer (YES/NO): NO